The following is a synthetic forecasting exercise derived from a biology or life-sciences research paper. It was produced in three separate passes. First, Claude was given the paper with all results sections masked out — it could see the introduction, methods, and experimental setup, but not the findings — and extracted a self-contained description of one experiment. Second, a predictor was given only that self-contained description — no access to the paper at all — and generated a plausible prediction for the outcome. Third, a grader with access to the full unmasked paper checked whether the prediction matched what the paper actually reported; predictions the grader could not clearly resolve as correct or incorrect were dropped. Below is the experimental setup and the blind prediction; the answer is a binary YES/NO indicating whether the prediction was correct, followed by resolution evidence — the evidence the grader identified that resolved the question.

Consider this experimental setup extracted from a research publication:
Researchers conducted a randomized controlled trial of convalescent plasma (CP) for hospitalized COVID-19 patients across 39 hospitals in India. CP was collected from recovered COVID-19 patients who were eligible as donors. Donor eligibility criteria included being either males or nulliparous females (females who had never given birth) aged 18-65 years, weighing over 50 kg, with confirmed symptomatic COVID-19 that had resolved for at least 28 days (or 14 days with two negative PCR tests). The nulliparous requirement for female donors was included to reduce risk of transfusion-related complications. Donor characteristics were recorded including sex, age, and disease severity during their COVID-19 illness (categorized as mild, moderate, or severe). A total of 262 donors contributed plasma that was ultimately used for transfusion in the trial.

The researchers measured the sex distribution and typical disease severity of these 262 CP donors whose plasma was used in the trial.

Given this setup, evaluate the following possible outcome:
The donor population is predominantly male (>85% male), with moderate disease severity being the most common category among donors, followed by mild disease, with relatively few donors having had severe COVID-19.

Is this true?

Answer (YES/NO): NO